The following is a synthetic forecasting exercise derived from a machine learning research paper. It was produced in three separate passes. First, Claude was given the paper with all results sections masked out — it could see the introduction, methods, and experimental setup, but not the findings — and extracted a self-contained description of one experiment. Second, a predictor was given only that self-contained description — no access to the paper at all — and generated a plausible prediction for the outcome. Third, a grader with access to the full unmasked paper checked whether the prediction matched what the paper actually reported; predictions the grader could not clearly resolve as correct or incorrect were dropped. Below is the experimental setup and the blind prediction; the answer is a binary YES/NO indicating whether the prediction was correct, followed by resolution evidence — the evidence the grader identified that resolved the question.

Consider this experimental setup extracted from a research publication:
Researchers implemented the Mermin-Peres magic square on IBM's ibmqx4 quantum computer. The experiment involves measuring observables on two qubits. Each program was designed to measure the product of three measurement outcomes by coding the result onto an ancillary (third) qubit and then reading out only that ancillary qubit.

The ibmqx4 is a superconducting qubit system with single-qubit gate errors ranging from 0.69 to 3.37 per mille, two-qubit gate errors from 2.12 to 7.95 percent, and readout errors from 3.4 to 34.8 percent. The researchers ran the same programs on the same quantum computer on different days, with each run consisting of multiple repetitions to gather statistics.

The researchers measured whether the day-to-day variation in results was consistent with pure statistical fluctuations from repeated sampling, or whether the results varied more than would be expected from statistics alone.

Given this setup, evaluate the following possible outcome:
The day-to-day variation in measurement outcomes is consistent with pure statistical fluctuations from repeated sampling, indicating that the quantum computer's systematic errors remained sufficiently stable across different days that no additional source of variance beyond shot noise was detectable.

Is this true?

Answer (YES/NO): NO